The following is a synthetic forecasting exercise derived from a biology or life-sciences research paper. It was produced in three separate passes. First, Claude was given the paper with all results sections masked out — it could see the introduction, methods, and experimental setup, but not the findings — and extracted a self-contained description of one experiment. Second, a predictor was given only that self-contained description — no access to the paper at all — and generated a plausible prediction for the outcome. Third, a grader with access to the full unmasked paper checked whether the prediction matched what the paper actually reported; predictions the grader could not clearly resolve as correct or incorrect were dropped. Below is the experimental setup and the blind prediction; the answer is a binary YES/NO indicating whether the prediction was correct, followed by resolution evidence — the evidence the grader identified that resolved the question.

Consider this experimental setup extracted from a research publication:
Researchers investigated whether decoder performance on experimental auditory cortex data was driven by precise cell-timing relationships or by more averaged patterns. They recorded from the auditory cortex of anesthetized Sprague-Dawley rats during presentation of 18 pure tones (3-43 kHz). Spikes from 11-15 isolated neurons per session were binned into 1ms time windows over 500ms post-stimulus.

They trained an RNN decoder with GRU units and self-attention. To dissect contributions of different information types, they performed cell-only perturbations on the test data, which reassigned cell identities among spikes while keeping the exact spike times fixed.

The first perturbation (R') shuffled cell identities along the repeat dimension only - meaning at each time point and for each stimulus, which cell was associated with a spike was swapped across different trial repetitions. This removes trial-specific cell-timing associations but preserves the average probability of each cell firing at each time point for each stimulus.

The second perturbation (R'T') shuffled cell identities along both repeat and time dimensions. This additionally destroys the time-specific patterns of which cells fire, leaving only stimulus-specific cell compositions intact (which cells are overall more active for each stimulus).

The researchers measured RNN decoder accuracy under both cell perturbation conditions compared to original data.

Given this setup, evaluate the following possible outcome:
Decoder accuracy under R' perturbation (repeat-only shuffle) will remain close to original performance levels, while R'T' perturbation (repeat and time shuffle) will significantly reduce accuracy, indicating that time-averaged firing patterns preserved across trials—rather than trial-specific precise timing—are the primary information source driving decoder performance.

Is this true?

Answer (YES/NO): YES